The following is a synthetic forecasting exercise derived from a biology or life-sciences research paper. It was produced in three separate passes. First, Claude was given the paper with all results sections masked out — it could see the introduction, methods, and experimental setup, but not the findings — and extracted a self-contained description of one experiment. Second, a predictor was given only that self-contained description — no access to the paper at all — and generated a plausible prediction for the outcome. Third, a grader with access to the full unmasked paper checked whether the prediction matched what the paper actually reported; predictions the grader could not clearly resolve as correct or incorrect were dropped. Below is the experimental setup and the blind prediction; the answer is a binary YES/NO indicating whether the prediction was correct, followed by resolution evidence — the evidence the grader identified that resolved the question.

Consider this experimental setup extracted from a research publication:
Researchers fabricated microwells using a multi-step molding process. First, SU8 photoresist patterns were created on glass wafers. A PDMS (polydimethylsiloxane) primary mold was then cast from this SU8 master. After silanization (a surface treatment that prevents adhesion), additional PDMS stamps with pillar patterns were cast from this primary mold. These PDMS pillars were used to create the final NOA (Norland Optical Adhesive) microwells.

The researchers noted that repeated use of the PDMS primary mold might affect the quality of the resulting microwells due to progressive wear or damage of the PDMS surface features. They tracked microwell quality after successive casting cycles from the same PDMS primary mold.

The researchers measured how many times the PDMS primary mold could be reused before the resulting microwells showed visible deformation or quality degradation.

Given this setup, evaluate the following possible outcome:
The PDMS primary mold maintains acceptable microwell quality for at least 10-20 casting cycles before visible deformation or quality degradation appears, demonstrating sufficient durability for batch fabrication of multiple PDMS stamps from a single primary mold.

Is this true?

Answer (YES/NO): NO